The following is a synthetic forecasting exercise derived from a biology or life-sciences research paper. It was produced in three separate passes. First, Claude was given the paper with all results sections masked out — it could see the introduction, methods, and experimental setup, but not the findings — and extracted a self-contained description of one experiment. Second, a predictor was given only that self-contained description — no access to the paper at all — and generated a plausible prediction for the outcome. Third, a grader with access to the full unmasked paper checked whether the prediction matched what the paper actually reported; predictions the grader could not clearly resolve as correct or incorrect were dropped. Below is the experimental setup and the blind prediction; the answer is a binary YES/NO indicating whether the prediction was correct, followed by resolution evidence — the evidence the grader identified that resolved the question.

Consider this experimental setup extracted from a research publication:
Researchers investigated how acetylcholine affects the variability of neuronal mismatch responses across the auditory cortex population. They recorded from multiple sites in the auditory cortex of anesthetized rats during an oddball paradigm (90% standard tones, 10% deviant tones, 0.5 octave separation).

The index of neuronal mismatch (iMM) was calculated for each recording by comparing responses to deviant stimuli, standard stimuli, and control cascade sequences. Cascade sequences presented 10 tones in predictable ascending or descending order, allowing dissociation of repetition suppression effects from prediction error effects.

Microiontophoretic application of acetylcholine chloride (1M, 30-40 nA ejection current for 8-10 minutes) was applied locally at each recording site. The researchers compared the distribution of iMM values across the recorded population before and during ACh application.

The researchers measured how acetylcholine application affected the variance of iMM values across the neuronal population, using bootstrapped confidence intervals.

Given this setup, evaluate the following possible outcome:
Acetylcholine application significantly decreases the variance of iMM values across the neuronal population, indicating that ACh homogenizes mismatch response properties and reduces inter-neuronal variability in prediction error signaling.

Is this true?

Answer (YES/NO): NO